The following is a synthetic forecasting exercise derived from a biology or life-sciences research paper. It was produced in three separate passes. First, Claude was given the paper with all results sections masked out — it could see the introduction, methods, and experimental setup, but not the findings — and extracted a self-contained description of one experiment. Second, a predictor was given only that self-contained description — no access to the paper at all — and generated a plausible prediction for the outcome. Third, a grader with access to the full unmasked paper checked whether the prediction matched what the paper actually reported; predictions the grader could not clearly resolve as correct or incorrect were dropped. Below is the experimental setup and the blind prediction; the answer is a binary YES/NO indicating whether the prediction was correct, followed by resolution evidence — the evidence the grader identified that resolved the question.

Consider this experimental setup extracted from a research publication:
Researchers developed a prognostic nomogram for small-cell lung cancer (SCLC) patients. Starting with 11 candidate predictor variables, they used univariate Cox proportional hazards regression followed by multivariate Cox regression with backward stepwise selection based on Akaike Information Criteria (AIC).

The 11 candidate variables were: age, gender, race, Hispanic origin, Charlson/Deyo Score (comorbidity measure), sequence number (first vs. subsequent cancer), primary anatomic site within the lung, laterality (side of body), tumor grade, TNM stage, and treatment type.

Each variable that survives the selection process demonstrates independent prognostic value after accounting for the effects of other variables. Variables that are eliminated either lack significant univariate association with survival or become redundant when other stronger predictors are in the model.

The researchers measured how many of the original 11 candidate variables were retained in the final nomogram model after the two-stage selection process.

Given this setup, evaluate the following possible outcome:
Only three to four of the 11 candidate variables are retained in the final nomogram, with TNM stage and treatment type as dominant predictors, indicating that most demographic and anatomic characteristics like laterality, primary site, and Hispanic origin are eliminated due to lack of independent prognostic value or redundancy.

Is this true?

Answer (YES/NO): NO